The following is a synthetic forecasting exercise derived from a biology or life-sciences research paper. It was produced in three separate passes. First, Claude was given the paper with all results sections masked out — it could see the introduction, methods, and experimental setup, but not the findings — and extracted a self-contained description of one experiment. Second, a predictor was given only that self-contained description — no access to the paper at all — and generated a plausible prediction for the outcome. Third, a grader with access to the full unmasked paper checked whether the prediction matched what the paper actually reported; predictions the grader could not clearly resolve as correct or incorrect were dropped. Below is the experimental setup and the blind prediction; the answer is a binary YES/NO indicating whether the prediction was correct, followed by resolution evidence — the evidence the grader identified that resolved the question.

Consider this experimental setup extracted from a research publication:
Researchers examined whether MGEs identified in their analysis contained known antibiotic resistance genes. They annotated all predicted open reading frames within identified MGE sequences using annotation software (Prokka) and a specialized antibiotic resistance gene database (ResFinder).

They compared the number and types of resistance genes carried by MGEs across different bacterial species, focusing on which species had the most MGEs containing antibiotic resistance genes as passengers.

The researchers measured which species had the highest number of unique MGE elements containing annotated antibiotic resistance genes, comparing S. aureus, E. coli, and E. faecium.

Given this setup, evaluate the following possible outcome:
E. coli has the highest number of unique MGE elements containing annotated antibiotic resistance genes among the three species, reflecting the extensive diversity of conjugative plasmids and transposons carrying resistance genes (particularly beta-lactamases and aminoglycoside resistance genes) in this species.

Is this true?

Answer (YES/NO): NO